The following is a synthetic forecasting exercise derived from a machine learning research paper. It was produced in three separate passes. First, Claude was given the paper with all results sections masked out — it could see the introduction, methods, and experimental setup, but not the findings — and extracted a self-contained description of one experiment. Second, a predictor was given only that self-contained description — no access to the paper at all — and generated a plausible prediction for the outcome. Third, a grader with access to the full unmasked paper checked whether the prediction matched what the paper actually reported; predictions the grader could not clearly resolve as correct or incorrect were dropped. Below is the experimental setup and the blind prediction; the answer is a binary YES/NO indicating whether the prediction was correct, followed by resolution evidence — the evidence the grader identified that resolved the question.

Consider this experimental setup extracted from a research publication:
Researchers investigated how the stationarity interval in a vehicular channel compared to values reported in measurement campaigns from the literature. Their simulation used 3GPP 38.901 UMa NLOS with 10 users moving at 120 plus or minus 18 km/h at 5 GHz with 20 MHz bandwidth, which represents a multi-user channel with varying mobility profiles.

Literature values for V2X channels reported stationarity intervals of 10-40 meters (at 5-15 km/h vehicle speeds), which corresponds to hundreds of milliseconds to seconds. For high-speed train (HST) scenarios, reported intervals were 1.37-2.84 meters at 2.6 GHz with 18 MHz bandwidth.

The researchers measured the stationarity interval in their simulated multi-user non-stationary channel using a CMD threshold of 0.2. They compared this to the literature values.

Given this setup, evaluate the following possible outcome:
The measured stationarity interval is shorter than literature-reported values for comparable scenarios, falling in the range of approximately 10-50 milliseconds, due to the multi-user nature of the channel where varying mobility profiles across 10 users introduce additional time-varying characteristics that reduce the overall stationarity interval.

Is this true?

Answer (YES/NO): NO